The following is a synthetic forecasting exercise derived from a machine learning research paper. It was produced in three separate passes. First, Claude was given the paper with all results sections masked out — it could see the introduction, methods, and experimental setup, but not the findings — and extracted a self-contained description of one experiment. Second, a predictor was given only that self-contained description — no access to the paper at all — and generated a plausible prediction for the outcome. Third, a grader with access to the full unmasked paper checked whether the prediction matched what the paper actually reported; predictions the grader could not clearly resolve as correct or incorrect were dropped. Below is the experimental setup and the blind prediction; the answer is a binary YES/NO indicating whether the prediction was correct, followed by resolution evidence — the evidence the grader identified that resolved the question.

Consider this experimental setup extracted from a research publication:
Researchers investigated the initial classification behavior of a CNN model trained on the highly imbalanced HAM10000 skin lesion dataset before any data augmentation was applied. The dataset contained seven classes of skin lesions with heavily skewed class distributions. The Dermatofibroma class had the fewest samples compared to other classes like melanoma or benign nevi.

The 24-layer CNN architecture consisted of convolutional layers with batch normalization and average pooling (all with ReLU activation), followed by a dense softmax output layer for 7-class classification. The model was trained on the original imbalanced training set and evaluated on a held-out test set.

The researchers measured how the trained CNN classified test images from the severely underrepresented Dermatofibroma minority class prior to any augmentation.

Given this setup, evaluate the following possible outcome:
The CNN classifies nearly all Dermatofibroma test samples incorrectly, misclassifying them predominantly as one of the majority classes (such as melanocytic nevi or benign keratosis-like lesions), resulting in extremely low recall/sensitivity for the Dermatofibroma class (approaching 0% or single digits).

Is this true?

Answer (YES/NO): YES